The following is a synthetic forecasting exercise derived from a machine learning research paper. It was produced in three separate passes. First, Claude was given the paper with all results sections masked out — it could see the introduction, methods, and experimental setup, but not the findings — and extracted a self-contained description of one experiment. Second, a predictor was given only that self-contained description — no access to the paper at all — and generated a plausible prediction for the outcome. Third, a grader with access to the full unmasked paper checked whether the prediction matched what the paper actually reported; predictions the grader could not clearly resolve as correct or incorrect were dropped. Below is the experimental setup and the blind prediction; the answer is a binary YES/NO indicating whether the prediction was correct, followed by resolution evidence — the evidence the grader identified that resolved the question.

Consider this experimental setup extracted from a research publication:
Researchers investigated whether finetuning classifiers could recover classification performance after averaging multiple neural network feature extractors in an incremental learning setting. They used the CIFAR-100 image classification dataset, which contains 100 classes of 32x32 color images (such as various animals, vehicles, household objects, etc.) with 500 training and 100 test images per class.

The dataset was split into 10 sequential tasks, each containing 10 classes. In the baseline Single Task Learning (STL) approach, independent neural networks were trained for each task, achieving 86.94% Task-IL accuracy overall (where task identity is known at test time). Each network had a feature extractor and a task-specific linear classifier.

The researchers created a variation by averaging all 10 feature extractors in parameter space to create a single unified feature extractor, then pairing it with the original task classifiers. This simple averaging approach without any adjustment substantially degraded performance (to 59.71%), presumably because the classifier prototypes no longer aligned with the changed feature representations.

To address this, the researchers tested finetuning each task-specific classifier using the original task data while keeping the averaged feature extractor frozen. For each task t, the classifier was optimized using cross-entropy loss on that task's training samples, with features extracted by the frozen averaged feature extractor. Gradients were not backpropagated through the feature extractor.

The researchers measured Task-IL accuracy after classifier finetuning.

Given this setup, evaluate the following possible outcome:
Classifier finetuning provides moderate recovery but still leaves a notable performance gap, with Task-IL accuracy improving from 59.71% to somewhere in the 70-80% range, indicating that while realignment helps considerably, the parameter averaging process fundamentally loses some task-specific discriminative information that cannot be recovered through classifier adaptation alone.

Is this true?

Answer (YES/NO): NO